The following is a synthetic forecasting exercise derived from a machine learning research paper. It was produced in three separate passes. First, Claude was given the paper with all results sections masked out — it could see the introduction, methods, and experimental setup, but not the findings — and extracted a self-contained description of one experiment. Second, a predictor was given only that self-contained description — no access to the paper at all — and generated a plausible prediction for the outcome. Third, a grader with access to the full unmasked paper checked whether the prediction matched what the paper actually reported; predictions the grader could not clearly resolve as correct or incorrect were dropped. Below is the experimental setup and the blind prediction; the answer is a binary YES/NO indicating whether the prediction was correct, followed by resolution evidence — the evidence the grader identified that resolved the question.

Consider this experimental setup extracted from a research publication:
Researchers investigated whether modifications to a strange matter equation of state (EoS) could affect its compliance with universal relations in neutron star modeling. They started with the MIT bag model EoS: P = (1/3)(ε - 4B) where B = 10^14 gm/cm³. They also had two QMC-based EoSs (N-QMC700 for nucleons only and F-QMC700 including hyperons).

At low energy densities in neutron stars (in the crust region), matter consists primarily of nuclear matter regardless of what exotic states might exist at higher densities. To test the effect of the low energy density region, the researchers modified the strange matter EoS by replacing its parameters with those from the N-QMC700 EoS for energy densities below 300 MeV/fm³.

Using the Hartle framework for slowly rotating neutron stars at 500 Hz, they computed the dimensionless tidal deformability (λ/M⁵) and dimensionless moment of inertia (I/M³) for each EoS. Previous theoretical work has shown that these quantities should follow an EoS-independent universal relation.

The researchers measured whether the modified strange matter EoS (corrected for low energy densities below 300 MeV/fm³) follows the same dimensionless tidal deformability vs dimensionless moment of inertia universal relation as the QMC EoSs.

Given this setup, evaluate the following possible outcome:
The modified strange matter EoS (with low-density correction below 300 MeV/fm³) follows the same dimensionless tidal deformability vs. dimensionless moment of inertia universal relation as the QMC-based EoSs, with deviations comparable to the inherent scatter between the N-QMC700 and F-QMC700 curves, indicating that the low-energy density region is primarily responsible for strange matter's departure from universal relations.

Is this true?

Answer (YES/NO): YES